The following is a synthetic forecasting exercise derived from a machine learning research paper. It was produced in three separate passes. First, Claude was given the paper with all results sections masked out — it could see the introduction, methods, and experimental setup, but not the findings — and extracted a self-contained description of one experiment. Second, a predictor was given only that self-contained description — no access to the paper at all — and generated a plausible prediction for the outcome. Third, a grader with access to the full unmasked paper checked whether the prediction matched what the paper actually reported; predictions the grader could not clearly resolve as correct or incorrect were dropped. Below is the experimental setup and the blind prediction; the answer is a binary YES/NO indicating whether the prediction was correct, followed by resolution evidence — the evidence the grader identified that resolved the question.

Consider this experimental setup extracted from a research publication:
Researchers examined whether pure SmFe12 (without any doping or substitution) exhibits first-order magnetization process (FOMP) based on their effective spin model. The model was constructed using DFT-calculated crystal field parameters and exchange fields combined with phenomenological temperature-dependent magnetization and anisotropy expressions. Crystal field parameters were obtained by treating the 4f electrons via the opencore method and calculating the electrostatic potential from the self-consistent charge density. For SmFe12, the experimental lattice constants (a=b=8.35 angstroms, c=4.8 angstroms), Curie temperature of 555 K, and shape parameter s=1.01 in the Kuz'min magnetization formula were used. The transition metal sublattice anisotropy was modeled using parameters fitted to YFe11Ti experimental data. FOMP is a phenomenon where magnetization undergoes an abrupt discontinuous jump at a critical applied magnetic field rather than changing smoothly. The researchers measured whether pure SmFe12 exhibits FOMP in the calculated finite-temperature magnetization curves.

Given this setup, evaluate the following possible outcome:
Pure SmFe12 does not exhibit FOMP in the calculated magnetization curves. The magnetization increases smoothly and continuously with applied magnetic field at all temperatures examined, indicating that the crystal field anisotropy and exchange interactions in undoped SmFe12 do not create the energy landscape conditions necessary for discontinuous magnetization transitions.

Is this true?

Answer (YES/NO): NO